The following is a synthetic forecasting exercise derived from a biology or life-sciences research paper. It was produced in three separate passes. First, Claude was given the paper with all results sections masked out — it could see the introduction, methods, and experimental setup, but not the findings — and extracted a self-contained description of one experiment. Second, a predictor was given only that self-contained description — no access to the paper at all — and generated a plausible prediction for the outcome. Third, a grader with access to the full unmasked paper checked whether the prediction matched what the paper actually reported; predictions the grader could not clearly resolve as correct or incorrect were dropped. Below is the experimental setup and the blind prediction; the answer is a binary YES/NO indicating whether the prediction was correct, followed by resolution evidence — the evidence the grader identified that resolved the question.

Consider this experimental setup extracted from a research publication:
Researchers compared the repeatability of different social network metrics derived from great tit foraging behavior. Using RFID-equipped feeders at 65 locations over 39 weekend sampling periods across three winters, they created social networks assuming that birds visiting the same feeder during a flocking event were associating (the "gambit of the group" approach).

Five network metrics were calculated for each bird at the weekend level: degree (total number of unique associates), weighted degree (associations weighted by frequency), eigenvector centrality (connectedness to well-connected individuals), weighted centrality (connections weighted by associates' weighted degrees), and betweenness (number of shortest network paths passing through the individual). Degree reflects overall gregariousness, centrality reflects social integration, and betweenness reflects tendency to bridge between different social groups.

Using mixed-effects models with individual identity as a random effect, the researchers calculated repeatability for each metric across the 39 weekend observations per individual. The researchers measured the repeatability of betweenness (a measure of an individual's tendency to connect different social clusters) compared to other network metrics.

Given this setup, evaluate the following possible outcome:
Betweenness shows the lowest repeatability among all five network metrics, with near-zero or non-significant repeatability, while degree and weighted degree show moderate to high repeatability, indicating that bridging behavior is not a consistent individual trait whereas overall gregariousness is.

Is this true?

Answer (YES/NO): YES